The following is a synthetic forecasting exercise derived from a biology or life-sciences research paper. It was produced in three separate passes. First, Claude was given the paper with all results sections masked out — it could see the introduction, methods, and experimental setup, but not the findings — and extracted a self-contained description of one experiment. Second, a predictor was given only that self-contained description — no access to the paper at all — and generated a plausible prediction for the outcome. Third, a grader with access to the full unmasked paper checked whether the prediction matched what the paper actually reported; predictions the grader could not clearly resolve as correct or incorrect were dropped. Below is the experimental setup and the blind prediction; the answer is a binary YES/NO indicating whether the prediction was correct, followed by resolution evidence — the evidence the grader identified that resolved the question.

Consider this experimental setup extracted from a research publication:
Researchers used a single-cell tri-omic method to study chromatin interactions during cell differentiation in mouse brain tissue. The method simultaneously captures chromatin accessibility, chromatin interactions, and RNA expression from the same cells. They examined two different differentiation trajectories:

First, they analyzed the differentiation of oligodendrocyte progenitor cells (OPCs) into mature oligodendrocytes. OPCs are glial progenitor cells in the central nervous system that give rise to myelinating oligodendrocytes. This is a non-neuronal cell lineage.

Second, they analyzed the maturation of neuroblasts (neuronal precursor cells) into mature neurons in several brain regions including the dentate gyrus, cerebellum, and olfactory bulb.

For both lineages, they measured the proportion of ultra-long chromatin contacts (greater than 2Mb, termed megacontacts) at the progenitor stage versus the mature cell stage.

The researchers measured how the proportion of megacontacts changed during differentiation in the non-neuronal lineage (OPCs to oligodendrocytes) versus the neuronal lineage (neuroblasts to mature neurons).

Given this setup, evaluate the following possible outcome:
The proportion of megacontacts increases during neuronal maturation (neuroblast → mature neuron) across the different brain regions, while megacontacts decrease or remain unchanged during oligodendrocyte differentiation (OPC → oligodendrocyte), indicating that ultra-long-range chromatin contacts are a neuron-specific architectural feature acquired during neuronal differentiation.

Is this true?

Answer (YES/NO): NO